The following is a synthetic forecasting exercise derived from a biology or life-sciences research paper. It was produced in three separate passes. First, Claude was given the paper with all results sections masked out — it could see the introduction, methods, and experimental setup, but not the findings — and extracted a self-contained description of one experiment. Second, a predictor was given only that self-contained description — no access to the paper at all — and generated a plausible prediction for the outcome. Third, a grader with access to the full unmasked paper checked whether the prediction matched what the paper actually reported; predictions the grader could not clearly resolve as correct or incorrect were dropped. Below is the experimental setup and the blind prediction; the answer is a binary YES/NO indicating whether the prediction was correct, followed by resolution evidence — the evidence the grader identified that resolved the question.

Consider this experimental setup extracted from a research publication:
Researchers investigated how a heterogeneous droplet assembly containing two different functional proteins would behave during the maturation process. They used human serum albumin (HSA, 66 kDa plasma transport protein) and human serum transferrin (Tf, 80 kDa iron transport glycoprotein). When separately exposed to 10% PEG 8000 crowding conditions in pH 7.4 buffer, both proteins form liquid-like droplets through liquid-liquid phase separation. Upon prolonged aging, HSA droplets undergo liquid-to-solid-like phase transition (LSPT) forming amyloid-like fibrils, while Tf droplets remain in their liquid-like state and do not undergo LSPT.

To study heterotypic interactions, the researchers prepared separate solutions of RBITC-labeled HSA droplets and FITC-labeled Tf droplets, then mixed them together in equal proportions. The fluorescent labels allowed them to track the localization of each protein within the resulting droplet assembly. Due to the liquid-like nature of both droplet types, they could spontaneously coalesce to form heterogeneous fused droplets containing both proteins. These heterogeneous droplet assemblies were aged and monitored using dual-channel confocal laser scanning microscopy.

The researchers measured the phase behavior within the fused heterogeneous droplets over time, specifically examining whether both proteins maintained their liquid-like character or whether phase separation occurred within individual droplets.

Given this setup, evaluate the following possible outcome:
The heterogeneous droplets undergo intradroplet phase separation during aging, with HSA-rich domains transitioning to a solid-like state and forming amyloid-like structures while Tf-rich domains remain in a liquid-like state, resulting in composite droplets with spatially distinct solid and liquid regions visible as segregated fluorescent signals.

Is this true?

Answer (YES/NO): YES